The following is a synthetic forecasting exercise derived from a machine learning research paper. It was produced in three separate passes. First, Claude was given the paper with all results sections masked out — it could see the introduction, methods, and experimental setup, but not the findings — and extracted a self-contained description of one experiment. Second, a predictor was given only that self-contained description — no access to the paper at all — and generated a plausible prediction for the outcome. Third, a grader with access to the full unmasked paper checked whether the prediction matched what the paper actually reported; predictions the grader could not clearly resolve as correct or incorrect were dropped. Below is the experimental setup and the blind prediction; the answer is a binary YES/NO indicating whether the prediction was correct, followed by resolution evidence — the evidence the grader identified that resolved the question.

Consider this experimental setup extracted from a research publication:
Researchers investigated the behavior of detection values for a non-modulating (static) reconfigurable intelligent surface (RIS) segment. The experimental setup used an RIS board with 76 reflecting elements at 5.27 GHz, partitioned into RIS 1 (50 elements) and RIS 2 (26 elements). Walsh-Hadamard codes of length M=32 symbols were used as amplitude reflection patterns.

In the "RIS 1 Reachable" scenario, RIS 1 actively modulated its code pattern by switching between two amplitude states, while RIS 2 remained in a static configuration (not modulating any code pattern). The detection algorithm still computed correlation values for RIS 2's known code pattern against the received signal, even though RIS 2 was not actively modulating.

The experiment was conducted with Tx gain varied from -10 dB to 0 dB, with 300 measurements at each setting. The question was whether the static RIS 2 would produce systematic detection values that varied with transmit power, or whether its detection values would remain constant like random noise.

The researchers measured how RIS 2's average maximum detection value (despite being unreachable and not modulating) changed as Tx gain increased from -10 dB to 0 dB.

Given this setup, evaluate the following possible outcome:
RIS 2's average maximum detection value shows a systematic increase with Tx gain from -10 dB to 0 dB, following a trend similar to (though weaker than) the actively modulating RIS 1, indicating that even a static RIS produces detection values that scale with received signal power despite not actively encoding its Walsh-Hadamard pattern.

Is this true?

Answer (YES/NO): NO